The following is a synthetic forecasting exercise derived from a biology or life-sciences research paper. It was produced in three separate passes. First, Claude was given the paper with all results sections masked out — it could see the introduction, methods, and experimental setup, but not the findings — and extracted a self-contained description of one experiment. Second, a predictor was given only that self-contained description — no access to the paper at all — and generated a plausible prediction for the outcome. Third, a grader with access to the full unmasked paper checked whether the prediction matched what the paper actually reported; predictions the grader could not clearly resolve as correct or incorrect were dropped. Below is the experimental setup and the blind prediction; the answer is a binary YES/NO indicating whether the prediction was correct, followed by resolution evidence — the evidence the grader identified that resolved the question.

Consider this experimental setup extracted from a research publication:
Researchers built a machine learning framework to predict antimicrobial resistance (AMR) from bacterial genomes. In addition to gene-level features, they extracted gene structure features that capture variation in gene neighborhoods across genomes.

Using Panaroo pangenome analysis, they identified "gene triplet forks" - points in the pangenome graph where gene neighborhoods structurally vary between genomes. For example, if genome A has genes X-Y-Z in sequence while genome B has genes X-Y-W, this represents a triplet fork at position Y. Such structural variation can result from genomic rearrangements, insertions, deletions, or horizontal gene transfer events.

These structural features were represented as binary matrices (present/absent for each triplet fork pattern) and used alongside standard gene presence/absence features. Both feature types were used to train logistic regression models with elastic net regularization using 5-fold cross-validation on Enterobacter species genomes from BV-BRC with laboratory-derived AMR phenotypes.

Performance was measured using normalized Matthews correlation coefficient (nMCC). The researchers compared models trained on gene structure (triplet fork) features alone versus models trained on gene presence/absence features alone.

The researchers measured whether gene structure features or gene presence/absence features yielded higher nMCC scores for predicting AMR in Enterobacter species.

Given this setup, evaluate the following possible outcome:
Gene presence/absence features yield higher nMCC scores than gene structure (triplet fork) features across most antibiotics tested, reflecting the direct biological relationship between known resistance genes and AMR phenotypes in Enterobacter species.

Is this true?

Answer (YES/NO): YES